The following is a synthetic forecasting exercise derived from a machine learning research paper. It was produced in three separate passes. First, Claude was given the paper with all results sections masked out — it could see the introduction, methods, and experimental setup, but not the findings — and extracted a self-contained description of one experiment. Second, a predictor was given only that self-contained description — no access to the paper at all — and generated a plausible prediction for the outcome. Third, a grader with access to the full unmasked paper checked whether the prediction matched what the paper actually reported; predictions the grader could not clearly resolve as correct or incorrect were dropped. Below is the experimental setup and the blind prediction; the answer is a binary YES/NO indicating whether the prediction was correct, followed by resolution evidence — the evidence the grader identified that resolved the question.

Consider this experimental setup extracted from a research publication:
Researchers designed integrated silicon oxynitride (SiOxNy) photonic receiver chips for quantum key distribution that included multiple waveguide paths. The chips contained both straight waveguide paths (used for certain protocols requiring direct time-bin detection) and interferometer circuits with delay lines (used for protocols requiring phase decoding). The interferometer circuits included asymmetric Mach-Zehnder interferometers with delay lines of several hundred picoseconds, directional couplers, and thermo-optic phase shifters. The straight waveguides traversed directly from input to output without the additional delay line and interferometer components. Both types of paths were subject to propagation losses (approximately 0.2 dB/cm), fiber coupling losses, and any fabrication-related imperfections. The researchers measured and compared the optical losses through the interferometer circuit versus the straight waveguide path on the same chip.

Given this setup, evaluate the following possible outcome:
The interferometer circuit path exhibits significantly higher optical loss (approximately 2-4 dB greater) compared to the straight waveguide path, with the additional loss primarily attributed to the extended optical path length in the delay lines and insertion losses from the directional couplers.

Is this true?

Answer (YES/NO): YES